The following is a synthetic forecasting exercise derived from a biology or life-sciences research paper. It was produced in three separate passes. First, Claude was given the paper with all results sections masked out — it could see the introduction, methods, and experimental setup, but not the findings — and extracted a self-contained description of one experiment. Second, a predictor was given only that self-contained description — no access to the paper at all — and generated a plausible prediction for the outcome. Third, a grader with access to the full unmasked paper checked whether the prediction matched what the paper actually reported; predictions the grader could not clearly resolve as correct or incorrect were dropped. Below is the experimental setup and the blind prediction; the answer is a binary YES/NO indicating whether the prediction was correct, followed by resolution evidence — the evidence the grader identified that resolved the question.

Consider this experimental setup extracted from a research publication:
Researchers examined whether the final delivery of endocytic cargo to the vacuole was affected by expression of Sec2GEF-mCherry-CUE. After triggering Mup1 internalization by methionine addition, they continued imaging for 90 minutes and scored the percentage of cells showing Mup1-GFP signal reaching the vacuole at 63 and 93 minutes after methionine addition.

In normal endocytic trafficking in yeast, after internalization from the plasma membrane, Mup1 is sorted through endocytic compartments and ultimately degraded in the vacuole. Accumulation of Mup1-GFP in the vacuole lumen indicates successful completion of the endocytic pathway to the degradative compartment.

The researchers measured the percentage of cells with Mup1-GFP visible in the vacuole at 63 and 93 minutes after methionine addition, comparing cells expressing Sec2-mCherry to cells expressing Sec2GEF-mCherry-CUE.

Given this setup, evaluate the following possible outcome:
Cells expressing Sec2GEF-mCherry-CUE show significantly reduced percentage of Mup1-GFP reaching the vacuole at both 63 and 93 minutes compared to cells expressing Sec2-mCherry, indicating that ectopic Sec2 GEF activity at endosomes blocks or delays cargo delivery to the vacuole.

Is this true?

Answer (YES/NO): YES